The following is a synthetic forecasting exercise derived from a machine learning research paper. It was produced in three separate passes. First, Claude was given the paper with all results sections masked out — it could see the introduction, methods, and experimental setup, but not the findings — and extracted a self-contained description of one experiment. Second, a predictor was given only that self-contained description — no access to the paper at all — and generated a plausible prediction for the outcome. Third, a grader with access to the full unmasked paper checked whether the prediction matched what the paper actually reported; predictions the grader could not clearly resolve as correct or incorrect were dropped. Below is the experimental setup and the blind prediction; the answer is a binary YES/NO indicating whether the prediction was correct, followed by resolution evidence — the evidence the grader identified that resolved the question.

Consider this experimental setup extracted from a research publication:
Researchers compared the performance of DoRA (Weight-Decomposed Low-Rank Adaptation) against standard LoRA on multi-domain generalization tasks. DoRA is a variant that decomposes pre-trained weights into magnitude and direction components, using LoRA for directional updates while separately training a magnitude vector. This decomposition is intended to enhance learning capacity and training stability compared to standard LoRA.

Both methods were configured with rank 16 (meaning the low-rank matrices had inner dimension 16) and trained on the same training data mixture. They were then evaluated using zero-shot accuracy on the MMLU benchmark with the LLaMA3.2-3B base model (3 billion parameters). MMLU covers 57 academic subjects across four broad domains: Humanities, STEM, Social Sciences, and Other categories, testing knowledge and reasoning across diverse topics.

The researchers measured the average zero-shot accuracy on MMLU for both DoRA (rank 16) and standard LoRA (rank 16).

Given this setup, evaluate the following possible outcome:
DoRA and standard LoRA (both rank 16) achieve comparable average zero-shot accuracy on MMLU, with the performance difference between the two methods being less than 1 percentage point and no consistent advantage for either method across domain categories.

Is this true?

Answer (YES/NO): NO